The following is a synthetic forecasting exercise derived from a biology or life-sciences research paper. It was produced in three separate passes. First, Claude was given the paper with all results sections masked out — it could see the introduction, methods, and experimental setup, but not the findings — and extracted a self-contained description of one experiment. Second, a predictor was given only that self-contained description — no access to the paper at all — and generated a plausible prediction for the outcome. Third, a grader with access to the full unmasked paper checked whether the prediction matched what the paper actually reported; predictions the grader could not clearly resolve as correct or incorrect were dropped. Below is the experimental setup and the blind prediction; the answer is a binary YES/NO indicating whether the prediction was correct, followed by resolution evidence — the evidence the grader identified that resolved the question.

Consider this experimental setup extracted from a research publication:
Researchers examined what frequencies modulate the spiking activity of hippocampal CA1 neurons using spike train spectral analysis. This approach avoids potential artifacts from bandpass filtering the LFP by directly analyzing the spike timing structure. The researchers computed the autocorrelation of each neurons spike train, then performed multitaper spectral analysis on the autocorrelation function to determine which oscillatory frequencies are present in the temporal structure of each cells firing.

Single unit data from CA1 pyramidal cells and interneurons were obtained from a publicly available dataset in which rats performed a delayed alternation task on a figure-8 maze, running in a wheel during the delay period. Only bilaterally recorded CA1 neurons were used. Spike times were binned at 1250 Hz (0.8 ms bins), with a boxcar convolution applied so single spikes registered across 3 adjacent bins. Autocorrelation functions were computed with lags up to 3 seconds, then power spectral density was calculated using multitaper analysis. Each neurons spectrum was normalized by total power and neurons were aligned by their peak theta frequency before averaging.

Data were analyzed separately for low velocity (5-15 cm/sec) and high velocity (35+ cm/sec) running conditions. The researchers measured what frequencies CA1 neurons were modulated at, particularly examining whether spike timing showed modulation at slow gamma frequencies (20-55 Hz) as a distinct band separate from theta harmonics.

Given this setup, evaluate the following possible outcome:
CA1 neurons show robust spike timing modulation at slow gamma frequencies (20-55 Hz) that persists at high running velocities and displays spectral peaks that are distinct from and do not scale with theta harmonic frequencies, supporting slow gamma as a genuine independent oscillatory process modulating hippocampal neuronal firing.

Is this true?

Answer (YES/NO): NO